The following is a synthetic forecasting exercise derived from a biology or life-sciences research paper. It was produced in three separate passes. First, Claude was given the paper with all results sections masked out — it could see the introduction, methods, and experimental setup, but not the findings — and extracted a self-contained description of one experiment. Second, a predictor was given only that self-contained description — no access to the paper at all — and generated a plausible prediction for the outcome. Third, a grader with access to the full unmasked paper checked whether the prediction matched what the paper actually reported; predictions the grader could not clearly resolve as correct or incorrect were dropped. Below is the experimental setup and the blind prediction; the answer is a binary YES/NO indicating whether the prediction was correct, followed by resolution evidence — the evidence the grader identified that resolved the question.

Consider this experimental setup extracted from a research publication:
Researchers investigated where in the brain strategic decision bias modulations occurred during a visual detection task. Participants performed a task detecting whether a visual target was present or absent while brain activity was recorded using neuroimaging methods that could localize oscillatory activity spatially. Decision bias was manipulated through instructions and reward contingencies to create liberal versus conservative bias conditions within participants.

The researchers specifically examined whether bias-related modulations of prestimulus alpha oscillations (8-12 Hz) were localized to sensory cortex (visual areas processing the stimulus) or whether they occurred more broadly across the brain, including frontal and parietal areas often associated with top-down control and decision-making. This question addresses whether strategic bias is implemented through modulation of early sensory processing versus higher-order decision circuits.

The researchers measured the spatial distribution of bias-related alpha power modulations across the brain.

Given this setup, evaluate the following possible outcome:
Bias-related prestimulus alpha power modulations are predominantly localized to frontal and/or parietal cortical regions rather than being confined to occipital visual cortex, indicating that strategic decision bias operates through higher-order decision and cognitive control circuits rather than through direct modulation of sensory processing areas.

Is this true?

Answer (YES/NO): NO